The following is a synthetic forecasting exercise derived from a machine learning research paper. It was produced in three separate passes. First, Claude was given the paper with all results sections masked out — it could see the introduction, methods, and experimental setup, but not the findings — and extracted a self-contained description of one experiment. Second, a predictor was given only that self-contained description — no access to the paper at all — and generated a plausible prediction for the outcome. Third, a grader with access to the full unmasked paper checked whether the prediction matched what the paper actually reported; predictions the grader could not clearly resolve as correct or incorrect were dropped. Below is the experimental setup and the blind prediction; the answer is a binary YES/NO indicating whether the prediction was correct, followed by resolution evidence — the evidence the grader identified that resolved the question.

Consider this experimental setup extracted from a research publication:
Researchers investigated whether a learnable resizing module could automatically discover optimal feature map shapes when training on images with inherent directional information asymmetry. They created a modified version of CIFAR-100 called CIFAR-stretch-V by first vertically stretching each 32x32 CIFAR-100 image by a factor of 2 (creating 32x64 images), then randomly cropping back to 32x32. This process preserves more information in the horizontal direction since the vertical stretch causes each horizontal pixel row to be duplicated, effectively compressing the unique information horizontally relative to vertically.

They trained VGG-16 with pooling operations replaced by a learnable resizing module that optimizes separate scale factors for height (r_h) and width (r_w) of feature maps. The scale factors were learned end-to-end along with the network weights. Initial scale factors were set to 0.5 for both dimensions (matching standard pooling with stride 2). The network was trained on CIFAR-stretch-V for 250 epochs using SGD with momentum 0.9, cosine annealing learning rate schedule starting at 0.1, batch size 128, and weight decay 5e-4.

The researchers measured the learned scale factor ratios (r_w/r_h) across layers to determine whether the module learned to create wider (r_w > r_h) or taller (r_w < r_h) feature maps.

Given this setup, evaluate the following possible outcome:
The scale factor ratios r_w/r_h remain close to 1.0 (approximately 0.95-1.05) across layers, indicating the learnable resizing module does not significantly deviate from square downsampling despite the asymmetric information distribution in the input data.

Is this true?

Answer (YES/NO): NO